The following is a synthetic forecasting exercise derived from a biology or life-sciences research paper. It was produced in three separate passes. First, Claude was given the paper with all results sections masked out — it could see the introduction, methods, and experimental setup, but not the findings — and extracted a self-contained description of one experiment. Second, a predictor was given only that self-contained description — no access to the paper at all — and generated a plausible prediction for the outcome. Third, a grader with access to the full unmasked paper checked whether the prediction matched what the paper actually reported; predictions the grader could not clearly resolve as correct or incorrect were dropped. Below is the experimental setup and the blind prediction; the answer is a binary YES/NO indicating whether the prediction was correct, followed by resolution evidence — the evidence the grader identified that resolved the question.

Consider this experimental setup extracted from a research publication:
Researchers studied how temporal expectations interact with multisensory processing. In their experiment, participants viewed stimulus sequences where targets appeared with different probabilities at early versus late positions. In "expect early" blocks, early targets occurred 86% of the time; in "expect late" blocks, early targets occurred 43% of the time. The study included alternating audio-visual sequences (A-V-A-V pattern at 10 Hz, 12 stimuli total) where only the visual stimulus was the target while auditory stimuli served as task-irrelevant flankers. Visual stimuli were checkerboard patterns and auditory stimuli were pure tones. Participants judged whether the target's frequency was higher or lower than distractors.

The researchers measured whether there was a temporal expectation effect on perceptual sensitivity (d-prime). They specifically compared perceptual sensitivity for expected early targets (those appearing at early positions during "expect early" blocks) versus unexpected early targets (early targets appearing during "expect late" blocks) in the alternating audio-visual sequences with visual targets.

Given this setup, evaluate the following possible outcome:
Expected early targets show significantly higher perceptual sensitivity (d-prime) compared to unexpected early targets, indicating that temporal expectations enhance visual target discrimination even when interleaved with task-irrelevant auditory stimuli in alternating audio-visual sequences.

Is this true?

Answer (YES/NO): NO